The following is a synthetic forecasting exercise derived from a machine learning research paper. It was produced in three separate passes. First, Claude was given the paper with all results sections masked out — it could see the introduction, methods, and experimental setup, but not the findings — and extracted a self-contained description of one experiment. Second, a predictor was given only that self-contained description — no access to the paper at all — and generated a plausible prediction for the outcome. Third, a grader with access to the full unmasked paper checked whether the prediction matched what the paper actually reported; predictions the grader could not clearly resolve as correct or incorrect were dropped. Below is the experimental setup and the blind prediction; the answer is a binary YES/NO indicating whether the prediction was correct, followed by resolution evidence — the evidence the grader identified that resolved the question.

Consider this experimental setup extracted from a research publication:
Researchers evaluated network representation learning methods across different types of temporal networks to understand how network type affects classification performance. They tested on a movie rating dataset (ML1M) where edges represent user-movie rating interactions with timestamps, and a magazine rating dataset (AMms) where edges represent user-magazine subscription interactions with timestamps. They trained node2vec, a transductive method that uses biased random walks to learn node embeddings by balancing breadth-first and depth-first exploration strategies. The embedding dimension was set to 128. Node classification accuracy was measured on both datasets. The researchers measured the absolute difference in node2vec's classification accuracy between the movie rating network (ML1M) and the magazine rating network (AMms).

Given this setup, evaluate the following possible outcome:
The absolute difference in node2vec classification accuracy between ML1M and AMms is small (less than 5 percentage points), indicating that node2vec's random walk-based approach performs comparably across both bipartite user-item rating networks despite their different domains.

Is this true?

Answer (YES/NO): YES